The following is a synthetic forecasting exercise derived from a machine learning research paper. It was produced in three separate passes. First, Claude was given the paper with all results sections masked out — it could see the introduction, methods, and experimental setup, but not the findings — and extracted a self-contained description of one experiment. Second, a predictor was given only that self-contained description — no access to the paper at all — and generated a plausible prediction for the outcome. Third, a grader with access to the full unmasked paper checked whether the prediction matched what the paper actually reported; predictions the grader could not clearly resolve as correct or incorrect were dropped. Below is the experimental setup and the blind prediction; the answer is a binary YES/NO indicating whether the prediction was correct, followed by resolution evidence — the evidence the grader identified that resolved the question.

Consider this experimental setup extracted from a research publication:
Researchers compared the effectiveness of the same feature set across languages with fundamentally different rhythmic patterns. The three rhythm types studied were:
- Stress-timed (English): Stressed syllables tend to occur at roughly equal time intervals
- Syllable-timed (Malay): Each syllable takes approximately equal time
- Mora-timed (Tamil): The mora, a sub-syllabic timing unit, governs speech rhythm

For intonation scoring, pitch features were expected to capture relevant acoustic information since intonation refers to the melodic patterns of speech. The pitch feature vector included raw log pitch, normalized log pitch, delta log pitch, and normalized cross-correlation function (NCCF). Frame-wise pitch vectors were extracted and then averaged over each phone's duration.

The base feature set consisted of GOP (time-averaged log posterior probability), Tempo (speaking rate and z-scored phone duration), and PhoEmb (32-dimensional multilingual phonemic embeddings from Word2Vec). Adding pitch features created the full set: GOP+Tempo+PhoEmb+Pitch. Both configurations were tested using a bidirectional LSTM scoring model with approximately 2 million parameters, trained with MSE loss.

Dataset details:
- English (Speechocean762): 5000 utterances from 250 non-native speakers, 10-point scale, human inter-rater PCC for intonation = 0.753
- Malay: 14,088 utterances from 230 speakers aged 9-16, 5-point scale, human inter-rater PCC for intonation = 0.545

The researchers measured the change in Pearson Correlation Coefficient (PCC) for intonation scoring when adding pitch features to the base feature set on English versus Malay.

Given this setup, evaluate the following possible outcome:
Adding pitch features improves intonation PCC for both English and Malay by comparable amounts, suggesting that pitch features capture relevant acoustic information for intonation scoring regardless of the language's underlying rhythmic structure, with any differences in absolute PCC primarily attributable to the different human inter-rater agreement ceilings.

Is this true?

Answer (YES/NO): NO